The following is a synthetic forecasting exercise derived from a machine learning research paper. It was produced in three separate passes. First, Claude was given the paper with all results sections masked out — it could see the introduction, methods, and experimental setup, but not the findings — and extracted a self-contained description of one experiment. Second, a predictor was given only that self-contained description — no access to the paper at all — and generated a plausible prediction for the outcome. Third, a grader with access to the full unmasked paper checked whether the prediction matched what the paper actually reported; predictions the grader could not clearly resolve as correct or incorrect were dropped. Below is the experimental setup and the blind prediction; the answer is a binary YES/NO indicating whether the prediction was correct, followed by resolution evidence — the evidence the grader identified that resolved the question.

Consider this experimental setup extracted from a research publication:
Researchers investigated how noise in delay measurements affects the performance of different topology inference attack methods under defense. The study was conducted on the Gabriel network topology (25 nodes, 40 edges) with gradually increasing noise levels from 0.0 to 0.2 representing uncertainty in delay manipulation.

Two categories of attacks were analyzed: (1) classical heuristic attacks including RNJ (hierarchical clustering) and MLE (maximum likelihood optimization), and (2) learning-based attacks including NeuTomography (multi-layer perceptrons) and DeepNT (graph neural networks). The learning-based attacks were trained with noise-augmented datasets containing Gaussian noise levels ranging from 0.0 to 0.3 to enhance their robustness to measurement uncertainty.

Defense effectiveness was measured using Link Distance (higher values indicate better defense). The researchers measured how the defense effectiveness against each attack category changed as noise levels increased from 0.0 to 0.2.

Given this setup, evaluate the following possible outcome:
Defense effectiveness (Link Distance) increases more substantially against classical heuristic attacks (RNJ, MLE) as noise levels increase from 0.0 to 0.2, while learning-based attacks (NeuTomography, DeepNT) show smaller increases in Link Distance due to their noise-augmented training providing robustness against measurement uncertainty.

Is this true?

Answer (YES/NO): NO